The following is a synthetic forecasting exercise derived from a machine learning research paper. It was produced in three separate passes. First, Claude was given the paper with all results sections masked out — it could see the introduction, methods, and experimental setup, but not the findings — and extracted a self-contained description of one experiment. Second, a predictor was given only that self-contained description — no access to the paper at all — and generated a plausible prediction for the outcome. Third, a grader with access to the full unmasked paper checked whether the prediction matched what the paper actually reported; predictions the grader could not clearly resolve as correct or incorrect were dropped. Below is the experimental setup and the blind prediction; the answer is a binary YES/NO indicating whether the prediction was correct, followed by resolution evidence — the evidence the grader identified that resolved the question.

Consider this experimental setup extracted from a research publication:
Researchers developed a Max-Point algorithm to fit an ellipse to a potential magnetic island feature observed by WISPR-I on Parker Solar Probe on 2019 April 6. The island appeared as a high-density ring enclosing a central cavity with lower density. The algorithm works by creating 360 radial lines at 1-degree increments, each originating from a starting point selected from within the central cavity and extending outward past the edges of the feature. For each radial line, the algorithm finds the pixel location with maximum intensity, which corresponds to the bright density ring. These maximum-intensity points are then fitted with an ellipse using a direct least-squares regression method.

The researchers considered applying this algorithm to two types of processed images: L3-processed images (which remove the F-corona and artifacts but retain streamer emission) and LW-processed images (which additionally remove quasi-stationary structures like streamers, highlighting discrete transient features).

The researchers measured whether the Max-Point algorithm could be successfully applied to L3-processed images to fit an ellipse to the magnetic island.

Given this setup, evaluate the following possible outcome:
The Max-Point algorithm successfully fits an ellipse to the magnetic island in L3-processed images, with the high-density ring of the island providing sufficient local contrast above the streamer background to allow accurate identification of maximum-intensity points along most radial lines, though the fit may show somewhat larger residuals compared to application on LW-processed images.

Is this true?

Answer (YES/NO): NO